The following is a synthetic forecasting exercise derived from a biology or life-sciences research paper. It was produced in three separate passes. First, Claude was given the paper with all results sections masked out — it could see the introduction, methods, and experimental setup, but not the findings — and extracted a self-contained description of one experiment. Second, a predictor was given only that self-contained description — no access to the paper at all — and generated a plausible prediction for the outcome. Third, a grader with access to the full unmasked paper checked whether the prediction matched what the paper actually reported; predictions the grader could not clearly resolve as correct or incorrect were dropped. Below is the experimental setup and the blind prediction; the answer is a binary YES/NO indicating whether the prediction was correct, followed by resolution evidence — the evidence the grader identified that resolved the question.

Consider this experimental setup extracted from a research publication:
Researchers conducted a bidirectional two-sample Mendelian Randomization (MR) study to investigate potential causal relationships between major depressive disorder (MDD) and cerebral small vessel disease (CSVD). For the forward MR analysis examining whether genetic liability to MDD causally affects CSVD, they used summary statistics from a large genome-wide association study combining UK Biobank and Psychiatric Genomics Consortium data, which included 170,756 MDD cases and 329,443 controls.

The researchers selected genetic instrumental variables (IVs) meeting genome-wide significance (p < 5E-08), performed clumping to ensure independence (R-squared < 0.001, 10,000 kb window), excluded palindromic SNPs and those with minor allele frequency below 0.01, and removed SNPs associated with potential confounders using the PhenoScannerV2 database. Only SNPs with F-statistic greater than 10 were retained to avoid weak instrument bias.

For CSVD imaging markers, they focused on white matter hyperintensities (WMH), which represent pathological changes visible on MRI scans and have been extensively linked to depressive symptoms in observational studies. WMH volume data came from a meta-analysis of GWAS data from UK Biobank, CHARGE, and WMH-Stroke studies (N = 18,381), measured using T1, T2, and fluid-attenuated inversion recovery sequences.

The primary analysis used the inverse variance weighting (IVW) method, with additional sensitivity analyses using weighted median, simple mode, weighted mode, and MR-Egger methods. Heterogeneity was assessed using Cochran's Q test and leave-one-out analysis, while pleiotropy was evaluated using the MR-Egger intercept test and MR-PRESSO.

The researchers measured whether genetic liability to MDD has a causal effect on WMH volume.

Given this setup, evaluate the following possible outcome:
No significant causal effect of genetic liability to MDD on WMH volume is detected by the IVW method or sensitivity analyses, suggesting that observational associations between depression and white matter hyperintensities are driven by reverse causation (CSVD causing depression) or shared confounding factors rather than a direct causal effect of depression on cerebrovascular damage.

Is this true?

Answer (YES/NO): YES